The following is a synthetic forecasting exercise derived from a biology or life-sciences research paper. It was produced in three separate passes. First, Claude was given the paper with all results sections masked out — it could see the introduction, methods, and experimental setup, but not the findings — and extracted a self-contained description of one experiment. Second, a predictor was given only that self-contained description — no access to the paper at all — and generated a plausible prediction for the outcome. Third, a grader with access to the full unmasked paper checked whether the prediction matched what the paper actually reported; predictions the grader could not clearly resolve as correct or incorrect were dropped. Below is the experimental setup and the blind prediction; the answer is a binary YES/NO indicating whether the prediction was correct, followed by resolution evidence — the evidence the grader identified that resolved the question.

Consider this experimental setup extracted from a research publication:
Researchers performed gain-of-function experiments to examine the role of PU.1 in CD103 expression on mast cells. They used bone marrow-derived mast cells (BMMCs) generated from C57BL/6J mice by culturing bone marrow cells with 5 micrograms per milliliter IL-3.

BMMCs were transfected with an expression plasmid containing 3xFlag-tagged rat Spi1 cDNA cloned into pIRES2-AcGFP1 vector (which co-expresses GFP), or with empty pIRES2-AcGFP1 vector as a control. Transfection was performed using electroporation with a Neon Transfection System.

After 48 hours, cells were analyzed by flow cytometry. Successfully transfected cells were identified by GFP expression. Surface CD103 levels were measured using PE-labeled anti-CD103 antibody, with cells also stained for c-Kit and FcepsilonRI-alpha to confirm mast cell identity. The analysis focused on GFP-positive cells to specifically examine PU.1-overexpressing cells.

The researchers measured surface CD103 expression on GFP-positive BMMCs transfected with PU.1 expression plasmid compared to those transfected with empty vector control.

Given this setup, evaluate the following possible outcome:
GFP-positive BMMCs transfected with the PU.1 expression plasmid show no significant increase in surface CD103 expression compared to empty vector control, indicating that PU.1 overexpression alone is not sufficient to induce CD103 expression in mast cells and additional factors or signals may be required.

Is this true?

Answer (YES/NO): NO